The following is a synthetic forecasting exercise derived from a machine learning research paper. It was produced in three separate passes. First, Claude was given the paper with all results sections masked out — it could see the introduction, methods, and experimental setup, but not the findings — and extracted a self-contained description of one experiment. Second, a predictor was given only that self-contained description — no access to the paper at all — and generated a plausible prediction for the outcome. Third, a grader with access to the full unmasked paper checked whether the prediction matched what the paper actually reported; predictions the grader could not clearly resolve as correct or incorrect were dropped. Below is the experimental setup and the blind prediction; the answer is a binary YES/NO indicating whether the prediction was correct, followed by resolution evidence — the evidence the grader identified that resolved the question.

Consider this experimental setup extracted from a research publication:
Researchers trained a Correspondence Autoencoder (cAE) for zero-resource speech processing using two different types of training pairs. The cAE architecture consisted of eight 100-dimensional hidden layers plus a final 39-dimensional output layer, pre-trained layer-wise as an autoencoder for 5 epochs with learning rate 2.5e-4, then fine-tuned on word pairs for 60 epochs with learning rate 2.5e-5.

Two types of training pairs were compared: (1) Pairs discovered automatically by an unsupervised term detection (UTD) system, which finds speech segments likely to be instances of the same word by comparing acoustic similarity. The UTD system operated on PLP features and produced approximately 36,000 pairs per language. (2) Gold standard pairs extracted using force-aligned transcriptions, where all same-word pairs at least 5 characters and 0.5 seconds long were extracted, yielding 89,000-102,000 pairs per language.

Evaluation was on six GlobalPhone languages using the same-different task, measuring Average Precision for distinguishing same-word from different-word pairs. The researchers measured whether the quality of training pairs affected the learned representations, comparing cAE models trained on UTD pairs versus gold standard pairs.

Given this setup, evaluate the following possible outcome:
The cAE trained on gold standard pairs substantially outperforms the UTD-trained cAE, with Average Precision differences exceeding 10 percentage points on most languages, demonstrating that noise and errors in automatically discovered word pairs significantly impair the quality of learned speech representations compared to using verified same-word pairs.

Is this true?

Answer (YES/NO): YES